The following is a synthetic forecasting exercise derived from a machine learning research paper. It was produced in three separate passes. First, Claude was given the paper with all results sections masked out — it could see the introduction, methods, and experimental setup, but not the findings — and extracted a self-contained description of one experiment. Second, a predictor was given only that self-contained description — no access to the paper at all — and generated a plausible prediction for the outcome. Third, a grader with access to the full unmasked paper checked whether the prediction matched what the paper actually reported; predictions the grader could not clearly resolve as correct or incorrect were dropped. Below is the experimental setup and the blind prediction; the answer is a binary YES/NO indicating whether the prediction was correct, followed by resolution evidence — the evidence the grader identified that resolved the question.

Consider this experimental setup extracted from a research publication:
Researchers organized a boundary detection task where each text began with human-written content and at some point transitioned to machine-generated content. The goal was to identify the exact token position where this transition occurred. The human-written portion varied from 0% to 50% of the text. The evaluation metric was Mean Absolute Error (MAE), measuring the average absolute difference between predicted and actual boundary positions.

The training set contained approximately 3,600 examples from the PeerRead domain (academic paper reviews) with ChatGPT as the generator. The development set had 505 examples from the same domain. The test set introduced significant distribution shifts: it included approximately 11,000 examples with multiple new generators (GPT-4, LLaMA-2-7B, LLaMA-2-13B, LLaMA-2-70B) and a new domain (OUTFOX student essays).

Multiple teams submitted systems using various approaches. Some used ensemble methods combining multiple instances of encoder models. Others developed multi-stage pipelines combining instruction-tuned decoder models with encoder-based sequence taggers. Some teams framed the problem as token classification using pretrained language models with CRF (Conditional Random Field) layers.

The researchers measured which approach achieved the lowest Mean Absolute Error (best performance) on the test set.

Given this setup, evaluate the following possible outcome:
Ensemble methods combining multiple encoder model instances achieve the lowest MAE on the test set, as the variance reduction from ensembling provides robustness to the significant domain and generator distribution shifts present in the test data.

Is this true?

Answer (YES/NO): YES